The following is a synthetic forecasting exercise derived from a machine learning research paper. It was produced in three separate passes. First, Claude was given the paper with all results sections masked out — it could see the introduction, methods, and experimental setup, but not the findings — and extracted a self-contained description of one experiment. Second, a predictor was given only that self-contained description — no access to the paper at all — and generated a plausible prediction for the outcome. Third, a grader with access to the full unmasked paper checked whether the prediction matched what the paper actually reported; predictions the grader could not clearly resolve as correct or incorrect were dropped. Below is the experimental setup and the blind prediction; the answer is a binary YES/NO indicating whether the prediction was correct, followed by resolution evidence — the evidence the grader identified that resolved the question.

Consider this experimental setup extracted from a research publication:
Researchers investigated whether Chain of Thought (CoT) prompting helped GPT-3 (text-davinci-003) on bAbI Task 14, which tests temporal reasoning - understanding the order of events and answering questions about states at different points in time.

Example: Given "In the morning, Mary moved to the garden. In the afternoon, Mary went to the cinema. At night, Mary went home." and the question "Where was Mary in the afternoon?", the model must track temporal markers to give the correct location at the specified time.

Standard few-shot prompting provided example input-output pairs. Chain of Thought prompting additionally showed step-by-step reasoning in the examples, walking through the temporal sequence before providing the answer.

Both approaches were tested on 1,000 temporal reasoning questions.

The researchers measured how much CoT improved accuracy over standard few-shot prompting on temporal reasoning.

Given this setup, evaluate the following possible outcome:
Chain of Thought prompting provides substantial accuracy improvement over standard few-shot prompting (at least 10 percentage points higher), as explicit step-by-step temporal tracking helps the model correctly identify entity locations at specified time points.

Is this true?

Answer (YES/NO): YES